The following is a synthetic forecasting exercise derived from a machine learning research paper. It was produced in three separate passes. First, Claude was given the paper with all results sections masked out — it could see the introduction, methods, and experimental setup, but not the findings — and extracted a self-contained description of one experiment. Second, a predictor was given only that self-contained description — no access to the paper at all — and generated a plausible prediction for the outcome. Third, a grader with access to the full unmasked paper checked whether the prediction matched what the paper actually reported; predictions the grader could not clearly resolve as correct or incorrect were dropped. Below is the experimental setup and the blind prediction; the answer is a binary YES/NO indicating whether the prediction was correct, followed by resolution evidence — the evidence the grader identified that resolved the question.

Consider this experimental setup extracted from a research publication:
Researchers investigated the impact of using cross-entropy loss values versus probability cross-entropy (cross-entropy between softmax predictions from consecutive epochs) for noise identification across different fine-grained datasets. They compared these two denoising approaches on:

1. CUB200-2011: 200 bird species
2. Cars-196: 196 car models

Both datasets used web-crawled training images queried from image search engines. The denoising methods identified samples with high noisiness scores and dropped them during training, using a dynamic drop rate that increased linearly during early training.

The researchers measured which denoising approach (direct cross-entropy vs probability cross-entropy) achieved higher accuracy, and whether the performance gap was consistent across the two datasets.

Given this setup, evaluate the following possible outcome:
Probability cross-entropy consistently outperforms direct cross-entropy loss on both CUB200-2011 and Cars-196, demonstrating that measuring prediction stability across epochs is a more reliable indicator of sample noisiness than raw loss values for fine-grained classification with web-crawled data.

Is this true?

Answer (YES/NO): YES